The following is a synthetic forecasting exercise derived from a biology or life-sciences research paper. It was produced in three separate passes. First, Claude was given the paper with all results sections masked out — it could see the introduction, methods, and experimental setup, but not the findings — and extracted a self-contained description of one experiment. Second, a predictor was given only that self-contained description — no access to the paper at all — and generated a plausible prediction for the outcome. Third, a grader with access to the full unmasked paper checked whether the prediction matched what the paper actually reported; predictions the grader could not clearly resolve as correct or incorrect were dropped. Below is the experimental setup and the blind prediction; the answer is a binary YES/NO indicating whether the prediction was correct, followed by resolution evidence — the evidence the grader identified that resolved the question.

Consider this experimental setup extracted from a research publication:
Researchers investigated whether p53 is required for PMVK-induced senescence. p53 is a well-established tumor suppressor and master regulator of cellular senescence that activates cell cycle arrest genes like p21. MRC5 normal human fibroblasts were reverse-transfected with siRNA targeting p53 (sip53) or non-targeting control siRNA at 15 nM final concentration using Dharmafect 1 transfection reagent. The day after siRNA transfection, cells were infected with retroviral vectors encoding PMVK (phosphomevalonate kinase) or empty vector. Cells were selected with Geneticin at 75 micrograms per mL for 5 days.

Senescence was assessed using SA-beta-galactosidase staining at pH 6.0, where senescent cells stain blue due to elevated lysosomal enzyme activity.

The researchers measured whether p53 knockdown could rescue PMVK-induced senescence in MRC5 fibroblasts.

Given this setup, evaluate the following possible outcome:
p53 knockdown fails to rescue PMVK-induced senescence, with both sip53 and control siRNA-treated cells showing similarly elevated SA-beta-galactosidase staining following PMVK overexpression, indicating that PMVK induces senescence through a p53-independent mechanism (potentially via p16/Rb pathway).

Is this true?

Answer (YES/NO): NO